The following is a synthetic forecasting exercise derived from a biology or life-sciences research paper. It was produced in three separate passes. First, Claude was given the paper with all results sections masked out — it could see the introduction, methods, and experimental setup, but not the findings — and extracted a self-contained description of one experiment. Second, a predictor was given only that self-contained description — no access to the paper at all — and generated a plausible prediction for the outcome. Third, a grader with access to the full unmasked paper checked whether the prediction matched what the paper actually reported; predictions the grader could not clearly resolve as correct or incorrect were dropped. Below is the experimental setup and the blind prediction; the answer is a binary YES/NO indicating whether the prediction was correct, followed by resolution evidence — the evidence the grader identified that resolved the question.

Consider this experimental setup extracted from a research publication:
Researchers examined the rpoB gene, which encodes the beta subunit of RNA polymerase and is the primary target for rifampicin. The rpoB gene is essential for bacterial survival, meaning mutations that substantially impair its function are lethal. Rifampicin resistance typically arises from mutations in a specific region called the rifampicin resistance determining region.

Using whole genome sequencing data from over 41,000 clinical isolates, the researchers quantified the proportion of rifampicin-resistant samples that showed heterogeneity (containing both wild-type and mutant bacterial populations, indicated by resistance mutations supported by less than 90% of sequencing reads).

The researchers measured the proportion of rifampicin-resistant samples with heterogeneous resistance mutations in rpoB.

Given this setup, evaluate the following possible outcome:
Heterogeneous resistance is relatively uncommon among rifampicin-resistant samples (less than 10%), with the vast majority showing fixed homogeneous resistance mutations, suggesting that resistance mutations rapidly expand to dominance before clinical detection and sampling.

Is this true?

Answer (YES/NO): YES